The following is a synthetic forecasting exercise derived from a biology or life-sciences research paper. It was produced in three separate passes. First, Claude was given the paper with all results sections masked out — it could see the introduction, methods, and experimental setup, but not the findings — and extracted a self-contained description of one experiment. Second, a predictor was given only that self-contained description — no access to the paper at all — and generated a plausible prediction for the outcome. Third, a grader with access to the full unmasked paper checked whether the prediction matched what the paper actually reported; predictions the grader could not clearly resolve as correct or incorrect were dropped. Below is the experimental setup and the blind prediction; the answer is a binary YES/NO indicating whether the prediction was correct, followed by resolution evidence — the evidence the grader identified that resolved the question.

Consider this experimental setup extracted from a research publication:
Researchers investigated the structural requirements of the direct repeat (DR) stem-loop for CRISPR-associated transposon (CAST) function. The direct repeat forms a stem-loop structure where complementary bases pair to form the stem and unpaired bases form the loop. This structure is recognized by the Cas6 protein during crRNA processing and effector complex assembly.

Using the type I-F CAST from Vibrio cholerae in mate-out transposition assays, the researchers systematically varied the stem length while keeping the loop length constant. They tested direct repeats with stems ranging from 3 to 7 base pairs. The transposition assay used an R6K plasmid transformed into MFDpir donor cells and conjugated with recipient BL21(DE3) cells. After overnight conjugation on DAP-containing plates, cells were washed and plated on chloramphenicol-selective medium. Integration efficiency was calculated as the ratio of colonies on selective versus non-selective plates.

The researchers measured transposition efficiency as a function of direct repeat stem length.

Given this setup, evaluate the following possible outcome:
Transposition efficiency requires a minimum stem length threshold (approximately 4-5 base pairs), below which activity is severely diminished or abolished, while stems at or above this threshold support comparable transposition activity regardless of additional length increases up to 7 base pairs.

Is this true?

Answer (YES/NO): NO